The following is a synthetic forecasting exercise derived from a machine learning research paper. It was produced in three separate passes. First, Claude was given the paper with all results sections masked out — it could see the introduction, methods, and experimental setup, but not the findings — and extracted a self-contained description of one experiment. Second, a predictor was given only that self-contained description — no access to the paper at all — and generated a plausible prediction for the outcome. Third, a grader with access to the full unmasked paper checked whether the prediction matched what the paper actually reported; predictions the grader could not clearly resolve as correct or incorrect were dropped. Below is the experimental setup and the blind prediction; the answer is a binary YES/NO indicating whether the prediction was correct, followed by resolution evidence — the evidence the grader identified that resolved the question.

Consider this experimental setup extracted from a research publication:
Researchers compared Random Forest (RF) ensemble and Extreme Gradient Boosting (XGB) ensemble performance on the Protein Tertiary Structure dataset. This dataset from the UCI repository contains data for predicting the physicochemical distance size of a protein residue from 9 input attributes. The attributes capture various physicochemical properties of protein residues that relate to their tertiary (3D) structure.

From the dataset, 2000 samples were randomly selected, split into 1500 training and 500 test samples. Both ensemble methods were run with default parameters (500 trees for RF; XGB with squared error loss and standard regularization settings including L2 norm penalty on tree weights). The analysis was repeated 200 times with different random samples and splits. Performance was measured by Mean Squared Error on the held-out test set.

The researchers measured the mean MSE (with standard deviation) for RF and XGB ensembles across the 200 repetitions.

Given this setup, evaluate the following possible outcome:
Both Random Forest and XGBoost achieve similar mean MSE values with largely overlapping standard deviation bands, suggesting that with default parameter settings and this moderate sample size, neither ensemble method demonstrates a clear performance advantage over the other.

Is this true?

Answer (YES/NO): NO